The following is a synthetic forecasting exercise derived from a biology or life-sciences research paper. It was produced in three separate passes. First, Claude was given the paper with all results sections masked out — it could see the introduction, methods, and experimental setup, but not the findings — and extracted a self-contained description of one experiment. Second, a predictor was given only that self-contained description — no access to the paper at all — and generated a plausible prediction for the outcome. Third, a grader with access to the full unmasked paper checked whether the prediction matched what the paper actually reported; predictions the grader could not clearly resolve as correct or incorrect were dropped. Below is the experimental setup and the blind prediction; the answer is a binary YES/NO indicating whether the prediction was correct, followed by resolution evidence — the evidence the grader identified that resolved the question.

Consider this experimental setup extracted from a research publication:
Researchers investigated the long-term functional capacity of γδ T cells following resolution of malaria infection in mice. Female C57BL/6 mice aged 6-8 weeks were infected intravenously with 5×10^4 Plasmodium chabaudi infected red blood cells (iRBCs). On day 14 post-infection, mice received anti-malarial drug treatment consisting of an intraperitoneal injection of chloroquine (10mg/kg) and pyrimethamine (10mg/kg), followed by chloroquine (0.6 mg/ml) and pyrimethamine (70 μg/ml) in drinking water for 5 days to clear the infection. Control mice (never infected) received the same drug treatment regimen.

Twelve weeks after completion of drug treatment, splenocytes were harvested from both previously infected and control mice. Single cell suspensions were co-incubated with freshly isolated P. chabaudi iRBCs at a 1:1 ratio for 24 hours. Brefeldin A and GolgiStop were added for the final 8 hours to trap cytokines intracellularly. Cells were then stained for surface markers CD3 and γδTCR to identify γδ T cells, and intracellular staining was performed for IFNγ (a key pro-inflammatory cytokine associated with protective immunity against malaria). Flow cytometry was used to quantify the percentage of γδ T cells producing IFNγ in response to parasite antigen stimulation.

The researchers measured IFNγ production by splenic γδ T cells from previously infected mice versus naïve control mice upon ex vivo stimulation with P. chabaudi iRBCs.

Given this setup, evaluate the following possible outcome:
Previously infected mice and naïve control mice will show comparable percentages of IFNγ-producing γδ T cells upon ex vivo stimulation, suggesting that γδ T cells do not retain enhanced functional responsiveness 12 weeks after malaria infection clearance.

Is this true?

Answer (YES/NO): NO